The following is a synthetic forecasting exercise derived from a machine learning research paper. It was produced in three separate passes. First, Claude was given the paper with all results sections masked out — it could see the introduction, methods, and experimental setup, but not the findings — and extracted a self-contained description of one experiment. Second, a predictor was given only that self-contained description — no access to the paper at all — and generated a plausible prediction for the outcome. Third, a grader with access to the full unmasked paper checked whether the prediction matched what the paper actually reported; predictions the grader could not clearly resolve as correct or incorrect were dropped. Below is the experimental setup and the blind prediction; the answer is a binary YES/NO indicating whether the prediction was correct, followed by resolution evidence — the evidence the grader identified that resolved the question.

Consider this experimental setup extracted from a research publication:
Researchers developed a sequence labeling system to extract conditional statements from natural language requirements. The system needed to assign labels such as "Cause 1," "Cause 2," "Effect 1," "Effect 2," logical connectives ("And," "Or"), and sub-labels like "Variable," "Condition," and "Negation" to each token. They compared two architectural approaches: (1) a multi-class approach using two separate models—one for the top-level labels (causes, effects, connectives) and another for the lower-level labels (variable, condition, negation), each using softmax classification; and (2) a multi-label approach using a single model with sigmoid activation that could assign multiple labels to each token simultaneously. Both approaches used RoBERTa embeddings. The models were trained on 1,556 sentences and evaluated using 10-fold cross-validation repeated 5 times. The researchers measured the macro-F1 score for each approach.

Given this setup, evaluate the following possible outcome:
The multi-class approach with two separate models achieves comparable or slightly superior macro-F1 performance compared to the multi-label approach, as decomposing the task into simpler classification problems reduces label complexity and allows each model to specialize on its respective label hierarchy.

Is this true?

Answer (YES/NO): NO